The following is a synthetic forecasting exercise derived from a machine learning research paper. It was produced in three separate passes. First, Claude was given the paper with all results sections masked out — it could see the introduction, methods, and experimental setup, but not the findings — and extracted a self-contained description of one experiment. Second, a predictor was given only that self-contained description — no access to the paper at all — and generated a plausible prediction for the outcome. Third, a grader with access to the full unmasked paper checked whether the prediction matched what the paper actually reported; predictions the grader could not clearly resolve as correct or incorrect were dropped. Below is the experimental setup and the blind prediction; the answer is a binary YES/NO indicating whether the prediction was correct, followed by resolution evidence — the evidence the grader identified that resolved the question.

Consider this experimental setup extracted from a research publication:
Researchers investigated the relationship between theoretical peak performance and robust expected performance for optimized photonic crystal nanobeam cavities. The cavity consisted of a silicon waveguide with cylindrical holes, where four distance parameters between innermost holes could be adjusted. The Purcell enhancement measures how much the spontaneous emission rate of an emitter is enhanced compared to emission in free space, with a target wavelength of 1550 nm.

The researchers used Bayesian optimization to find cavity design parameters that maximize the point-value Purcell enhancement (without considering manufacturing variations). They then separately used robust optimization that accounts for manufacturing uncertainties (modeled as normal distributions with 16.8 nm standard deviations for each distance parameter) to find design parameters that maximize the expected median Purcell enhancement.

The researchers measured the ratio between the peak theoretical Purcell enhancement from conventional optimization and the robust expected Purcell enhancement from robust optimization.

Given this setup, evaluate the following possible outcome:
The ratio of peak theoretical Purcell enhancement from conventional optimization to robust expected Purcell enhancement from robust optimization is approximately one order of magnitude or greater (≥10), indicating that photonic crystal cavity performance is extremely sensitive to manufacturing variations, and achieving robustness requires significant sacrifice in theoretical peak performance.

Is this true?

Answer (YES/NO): YES